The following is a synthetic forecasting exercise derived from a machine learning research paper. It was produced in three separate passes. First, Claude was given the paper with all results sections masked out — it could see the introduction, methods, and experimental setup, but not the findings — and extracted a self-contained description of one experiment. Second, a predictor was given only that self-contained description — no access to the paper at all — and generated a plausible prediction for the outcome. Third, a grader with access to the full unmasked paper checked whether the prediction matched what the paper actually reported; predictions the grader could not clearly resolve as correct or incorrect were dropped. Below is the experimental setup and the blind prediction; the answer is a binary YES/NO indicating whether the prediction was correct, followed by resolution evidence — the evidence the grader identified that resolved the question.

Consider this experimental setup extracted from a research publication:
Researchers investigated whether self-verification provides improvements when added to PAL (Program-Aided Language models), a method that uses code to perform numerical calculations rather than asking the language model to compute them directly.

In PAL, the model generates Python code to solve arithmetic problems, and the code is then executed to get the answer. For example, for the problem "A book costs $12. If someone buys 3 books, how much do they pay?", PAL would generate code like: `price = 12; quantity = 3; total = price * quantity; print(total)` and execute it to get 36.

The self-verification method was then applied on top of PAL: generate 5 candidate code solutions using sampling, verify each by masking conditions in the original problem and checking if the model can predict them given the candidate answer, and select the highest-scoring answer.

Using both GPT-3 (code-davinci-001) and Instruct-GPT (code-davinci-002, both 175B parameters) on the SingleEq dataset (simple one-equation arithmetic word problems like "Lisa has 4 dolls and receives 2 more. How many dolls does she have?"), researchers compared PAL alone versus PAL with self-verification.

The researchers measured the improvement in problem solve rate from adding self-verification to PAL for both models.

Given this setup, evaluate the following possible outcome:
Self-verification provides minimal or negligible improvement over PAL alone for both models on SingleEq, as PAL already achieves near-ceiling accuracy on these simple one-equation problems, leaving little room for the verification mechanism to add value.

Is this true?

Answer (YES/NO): NO